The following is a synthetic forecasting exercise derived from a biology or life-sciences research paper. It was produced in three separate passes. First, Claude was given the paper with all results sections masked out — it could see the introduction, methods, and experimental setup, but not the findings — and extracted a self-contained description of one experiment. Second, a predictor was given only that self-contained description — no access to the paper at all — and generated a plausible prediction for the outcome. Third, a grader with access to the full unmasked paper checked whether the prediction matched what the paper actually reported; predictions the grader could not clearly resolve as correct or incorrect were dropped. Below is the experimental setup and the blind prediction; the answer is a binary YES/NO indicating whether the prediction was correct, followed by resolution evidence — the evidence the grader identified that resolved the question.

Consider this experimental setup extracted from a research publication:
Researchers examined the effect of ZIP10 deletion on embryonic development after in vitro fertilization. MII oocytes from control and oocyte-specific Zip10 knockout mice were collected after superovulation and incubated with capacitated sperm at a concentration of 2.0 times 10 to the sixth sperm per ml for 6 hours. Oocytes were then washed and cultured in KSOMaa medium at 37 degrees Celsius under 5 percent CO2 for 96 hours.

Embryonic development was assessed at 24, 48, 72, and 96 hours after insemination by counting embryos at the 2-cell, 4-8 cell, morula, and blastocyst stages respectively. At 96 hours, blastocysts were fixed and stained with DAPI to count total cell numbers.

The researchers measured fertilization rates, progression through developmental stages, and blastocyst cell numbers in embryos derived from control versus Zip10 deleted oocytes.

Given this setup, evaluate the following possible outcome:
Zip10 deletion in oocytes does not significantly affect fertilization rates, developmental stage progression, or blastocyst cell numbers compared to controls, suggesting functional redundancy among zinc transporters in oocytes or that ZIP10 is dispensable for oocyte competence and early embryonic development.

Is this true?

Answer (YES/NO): NO